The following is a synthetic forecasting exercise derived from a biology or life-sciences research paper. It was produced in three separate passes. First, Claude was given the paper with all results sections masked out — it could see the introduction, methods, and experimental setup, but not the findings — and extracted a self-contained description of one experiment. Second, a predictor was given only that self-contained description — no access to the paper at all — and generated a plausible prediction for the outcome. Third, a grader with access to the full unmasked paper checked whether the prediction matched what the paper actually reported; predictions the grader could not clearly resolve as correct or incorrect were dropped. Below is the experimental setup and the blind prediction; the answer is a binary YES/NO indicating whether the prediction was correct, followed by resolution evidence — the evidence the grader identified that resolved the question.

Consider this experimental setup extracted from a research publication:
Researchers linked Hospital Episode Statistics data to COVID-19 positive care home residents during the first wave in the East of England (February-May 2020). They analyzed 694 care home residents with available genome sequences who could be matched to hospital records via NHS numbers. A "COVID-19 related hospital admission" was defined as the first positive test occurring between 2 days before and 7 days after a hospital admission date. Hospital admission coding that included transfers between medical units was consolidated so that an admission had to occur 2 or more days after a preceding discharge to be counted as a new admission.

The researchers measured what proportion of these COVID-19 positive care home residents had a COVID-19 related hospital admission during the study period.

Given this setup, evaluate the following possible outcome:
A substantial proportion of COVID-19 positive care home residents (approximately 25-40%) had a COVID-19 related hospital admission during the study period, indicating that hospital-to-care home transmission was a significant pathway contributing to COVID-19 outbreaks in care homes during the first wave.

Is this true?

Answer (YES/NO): NO